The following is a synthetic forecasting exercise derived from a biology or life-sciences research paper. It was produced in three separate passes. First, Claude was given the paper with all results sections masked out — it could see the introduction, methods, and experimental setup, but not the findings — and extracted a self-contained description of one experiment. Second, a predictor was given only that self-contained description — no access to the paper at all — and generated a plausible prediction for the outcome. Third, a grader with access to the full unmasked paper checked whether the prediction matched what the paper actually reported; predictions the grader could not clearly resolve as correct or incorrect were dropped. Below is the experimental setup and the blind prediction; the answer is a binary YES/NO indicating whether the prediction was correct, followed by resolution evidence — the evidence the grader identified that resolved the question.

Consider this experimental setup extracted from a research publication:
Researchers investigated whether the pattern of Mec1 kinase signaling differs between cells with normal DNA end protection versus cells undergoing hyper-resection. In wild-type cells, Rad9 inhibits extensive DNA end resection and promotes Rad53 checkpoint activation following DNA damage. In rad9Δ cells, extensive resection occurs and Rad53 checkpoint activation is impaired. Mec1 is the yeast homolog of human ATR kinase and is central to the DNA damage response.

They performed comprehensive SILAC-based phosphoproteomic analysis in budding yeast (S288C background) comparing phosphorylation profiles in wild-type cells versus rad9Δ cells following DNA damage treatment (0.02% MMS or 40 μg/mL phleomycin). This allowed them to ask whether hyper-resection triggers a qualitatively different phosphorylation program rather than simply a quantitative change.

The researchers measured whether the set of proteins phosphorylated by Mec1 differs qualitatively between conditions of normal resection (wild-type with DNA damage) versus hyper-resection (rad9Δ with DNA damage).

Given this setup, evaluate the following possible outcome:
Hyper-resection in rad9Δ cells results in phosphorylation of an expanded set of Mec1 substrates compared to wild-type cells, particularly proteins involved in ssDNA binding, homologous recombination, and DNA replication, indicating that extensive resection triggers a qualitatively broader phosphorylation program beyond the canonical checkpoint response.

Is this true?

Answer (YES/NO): NO